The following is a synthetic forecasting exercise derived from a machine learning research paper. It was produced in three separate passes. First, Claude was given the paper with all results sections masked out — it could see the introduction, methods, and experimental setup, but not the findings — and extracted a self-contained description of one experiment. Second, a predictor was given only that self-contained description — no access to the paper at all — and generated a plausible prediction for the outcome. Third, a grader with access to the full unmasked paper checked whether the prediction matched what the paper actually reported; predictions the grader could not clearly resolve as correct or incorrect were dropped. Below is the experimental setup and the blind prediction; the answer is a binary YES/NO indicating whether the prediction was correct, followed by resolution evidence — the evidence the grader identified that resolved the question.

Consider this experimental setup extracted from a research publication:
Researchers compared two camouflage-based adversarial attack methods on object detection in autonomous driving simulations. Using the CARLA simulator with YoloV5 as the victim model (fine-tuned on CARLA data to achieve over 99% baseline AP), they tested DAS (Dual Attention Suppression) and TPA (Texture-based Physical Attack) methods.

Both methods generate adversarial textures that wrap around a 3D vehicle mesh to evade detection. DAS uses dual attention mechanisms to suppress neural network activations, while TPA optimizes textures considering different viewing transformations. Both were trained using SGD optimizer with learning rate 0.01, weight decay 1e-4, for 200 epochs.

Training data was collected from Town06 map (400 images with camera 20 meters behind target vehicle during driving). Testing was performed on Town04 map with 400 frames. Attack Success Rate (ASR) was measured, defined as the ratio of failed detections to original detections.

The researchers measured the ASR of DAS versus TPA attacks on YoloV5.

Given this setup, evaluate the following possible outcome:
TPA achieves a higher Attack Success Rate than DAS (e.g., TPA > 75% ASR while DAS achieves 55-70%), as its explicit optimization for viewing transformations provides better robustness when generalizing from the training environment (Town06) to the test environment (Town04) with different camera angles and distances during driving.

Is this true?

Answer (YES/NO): NO